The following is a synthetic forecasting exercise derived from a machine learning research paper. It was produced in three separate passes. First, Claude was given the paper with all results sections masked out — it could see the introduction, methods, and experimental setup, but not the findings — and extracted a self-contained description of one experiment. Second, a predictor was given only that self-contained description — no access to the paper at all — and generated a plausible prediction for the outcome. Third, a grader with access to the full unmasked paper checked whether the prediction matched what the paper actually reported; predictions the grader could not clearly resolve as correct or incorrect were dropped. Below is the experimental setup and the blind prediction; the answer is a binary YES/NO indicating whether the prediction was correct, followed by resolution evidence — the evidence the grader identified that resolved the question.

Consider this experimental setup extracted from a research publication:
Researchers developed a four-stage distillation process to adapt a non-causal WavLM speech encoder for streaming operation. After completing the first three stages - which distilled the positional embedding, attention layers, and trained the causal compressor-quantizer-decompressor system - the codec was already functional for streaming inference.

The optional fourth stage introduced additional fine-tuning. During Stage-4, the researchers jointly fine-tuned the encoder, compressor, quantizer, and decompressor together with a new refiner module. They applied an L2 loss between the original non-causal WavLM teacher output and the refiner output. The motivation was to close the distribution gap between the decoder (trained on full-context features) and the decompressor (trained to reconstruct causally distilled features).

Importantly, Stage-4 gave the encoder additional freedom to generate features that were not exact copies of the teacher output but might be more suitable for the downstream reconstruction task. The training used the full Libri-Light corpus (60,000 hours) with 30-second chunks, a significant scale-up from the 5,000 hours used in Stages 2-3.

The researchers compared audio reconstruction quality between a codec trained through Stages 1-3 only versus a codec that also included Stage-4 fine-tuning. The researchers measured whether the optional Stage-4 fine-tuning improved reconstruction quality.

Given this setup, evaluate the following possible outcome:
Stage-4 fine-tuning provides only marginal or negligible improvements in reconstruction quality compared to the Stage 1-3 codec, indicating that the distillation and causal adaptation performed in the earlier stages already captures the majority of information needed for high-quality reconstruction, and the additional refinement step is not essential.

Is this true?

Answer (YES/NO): NO